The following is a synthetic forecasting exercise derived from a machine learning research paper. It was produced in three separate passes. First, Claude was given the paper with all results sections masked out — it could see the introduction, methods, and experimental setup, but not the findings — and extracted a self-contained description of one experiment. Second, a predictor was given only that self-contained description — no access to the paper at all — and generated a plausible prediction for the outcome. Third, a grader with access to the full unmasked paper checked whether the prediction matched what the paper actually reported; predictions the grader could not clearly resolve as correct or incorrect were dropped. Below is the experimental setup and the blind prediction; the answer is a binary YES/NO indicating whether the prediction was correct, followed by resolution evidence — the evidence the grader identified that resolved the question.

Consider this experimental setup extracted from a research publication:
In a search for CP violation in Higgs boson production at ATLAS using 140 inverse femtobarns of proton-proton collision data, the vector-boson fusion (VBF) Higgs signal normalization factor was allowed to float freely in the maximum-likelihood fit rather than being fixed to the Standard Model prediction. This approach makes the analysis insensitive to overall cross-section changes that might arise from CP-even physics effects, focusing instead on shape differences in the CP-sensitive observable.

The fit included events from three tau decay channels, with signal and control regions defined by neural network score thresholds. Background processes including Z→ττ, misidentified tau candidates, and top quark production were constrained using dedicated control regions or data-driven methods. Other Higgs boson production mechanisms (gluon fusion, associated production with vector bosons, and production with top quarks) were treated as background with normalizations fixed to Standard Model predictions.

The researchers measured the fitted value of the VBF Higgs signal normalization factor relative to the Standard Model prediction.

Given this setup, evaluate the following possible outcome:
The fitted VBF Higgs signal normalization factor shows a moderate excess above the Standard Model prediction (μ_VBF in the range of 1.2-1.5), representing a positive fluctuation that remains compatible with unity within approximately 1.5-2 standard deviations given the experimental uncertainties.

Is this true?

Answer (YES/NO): NO